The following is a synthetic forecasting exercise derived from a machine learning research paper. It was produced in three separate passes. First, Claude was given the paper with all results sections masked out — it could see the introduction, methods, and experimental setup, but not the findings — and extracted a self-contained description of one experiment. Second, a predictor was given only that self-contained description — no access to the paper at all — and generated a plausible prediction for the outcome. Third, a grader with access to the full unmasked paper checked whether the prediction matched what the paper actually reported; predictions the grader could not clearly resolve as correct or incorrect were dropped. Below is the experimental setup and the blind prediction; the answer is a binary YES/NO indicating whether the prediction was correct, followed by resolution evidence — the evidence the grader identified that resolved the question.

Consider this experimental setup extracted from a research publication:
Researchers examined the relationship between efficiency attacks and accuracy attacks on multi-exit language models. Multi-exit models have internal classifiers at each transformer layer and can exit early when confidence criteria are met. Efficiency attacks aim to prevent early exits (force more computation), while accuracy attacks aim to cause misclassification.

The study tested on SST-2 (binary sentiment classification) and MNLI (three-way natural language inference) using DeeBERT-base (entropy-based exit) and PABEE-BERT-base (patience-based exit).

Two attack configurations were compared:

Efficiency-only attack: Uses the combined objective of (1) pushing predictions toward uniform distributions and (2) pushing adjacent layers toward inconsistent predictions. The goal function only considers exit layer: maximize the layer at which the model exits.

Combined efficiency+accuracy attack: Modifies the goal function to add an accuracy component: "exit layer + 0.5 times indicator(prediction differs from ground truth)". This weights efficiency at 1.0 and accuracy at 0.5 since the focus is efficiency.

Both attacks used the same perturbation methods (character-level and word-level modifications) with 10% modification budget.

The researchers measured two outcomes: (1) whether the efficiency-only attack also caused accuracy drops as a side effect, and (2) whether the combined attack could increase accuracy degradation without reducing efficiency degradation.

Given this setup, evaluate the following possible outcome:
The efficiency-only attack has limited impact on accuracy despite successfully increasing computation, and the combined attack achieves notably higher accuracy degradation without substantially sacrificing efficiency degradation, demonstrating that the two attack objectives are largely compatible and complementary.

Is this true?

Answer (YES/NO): NO